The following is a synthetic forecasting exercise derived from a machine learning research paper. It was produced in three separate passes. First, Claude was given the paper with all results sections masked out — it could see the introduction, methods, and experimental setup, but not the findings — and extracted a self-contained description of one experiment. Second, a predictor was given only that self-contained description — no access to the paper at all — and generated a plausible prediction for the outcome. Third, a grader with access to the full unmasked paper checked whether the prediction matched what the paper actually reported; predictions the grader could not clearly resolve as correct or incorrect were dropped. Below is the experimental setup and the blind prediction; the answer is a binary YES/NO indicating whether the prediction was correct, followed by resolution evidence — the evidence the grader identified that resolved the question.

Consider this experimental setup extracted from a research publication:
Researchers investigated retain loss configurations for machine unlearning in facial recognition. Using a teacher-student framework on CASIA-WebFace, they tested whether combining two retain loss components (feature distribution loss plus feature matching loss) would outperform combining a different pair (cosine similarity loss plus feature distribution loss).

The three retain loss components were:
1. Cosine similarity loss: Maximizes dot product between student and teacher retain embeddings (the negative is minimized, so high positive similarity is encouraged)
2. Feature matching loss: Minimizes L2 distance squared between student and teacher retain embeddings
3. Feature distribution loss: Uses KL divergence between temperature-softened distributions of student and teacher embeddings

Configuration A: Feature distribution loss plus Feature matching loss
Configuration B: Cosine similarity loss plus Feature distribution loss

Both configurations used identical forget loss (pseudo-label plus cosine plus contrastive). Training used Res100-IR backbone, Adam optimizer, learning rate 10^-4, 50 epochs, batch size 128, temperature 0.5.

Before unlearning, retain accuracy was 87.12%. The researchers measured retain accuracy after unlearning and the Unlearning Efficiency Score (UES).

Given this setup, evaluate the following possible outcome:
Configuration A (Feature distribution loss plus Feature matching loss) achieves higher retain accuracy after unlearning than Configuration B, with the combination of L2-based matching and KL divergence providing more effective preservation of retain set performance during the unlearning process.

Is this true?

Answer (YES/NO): NO